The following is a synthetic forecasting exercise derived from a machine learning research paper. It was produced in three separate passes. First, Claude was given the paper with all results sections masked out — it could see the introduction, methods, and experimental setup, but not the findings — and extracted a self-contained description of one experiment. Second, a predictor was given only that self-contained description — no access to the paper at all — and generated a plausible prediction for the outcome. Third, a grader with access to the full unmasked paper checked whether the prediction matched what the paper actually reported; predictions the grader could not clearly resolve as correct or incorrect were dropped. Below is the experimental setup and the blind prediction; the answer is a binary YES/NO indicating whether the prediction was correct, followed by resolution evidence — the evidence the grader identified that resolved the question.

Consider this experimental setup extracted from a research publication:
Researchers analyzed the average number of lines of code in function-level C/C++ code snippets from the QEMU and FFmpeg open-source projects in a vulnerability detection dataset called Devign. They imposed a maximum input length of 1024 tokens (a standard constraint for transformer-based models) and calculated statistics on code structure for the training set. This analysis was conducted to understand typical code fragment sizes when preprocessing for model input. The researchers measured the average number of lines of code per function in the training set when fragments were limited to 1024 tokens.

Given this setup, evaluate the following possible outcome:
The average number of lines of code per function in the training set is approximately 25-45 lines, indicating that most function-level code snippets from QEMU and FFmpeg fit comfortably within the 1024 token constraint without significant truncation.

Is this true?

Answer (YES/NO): NO